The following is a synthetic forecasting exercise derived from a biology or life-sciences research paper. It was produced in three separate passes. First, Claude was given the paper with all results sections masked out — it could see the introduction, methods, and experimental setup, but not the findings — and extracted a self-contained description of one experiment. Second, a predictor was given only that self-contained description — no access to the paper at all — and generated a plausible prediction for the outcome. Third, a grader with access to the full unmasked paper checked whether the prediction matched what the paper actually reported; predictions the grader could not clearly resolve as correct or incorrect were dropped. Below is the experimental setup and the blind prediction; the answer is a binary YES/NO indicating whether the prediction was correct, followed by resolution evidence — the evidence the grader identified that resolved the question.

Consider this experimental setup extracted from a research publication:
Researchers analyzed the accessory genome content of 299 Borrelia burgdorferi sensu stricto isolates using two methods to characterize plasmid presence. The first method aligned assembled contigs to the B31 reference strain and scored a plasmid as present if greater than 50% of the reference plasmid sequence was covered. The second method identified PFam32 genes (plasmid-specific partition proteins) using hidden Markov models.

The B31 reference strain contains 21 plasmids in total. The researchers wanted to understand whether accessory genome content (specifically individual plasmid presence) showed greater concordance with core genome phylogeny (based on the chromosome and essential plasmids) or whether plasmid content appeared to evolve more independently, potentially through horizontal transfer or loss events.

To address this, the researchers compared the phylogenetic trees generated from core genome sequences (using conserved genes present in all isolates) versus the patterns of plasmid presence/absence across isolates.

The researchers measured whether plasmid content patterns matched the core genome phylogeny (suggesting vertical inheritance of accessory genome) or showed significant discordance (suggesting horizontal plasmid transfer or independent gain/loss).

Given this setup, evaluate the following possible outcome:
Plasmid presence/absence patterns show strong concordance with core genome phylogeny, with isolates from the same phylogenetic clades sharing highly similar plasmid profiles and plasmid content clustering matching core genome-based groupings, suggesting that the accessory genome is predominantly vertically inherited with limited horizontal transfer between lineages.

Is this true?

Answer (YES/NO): NO